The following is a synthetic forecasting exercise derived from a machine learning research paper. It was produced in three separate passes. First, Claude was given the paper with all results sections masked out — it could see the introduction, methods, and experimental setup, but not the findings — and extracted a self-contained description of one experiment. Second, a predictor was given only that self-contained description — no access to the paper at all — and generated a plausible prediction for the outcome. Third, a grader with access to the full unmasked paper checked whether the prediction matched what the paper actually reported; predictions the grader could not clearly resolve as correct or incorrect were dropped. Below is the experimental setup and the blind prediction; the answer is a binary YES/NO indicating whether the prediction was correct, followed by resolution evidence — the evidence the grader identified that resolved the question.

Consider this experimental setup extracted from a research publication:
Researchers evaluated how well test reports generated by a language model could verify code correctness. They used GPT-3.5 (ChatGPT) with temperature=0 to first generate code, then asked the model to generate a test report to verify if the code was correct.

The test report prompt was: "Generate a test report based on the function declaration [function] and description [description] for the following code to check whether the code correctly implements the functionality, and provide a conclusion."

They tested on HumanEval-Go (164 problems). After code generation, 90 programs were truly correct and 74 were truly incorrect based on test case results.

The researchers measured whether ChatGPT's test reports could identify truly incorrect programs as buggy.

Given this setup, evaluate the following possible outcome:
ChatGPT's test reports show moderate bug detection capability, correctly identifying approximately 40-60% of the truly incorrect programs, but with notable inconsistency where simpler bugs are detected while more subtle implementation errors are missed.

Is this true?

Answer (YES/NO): NO